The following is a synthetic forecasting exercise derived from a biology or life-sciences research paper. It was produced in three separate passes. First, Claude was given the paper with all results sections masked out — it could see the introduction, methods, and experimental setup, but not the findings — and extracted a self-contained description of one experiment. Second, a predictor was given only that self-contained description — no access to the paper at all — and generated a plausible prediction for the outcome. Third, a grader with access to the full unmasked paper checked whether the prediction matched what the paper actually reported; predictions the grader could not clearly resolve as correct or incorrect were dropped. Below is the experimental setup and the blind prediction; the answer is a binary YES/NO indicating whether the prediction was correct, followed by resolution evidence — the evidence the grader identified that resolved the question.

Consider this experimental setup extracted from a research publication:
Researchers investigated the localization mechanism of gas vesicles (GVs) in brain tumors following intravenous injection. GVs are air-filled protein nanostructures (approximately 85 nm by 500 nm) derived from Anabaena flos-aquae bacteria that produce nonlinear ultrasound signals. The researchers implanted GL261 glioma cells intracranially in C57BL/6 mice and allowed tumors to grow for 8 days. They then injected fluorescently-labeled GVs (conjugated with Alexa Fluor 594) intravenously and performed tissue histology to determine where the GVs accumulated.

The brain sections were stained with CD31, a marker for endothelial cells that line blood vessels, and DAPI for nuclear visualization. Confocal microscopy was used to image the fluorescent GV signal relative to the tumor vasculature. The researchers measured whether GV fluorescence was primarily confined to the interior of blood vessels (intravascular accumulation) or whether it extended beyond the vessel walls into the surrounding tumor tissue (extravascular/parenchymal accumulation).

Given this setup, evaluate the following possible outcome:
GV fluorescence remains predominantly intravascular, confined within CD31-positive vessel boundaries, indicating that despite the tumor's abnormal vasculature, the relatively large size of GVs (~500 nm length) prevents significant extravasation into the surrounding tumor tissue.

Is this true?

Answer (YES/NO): NO